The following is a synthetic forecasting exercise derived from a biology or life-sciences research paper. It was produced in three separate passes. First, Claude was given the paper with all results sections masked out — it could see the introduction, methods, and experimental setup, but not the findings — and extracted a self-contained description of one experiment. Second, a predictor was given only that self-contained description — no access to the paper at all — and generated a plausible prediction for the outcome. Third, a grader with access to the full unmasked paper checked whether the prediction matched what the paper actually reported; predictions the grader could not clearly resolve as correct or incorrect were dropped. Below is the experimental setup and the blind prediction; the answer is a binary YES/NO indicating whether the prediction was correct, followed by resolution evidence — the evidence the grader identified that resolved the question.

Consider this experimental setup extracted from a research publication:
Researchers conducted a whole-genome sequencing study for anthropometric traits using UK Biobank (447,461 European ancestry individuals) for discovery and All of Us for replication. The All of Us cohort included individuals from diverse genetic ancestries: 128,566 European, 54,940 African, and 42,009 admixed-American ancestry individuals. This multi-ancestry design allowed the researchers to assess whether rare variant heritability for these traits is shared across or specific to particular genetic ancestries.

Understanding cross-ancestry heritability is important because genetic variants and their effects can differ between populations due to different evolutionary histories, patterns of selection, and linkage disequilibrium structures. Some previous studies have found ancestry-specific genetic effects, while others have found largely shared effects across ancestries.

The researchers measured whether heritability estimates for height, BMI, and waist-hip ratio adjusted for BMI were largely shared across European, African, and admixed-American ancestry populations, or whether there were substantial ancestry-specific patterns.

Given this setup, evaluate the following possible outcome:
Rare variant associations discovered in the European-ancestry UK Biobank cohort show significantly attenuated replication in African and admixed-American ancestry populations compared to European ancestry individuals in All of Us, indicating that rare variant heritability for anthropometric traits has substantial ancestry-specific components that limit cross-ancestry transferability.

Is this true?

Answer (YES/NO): NO